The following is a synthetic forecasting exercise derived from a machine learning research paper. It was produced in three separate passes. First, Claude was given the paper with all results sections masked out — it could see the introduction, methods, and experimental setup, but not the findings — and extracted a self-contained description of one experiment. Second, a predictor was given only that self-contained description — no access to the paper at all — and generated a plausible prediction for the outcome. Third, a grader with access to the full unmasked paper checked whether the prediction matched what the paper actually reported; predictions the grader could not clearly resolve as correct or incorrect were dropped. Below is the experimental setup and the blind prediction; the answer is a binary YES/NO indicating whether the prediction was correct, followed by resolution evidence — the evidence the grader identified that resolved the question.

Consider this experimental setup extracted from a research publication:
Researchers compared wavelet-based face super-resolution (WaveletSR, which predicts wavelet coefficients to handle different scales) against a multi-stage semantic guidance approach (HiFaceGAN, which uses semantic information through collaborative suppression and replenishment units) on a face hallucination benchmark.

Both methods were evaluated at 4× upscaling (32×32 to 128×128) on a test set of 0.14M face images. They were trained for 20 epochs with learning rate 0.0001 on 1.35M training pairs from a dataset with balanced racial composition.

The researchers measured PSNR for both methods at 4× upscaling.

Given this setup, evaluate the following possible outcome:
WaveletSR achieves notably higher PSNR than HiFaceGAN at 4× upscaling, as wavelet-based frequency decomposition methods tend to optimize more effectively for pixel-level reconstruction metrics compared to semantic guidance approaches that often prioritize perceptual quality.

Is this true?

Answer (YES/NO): YES